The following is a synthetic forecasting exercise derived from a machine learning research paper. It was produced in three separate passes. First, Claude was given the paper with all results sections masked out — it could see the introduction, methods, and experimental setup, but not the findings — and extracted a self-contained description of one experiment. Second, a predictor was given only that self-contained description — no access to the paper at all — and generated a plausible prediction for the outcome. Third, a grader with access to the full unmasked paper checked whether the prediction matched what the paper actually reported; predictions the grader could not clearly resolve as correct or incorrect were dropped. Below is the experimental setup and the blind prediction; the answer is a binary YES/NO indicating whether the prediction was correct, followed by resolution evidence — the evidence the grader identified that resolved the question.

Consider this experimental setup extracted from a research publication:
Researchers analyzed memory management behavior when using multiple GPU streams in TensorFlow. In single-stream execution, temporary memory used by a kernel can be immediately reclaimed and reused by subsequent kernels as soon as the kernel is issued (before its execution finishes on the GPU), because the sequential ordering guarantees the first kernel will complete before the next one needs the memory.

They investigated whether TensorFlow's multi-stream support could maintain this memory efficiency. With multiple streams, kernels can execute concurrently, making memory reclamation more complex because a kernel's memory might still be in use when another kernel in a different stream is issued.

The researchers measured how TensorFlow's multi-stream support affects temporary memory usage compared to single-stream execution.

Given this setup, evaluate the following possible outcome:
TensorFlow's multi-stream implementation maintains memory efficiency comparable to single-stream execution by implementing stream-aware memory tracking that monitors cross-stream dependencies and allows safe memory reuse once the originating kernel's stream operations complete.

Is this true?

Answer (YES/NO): NO